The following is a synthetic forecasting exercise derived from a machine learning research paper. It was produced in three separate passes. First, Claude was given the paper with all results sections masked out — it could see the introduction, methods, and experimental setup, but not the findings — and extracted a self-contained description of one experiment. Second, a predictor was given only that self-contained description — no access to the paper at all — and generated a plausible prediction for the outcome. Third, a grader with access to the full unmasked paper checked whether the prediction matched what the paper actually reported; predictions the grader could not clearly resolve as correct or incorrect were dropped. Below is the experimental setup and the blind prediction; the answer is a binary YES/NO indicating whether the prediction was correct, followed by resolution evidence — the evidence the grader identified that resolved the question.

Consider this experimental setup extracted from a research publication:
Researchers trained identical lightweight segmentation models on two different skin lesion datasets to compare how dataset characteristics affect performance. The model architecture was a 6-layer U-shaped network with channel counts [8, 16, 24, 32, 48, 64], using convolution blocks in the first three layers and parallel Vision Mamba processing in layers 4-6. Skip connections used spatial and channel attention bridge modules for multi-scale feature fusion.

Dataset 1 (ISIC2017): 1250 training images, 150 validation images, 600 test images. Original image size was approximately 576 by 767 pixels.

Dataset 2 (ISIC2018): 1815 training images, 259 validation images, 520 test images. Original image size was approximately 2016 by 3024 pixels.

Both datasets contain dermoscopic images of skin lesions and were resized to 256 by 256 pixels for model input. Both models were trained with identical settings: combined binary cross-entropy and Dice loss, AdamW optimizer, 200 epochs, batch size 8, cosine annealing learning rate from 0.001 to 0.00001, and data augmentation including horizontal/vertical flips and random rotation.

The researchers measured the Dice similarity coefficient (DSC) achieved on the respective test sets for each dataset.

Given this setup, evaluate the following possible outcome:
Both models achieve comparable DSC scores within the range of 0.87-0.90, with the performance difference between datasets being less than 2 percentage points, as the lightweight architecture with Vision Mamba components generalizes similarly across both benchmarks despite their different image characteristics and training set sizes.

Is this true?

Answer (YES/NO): NO